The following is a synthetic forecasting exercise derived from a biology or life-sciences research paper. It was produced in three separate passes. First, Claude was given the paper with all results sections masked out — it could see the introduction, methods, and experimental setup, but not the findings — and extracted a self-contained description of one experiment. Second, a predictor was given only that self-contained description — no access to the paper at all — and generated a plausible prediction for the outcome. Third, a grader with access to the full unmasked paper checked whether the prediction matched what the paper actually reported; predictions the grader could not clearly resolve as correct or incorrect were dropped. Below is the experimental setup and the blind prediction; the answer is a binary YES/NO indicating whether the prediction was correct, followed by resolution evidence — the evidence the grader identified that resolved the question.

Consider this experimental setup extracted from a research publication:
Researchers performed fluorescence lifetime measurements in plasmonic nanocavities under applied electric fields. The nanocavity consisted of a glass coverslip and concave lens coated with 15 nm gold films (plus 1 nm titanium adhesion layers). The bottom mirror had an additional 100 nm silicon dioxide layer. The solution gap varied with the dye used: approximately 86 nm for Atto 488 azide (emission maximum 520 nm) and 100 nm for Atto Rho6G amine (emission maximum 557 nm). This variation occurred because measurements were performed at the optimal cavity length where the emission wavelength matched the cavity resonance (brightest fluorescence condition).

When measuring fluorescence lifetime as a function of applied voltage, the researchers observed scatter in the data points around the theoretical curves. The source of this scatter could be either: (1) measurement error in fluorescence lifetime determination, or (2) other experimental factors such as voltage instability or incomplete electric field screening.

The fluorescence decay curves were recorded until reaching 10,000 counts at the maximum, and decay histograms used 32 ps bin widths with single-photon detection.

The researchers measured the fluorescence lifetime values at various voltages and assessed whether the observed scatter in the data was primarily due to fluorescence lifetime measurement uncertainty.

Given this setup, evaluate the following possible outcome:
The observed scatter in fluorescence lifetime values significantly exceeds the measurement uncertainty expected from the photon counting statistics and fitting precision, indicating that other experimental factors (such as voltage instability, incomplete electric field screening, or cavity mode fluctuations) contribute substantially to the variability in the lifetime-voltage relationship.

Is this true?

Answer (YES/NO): YES